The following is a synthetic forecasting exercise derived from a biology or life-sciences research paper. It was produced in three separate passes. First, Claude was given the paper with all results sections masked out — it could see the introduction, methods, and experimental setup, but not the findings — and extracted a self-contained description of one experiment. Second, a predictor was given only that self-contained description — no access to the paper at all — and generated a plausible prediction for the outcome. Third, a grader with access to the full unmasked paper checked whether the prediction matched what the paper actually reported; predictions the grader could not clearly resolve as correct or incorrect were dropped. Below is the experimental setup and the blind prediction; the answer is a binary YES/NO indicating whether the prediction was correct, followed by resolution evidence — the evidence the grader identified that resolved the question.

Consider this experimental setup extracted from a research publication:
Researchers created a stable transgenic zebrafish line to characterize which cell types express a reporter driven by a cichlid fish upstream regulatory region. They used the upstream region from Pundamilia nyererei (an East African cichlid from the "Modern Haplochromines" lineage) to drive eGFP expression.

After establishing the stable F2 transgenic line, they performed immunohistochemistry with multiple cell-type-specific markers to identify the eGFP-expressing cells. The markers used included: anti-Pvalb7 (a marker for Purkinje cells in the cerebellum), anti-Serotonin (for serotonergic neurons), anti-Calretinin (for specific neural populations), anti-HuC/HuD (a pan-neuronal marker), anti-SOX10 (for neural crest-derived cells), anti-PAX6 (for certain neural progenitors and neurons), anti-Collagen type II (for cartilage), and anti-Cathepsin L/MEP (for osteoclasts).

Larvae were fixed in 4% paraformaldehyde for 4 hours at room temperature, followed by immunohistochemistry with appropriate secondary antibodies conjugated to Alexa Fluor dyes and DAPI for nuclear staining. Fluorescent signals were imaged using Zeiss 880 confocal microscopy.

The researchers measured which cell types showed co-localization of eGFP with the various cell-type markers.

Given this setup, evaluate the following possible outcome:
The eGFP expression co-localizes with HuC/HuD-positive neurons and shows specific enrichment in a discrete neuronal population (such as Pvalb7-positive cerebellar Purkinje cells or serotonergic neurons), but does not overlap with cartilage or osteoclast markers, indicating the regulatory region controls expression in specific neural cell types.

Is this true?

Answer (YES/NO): NO